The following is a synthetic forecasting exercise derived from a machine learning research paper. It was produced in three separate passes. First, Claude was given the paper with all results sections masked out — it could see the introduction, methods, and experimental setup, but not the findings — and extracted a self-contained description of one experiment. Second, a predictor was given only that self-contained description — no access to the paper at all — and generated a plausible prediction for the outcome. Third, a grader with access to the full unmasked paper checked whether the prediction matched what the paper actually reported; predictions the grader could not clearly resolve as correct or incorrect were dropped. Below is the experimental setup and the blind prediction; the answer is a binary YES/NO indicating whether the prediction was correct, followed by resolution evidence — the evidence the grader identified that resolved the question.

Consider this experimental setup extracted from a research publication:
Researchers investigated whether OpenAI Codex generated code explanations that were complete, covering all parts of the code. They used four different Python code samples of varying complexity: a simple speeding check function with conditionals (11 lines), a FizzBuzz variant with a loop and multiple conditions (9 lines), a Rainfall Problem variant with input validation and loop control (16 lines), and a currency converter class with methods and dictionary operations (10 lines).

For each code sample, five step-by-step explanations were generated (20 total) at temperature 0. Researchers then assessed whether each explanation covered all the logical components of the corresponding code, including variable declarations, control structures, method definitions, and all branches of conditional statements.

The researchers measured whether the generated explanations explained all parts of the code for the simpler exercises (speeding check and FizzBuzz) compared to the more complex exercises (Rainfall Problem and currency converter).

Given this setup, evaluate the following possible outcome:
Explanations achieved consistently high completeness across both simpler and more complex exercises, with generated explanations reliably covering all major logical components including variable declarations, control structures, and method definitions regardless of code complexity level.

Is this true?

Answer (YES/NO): NO